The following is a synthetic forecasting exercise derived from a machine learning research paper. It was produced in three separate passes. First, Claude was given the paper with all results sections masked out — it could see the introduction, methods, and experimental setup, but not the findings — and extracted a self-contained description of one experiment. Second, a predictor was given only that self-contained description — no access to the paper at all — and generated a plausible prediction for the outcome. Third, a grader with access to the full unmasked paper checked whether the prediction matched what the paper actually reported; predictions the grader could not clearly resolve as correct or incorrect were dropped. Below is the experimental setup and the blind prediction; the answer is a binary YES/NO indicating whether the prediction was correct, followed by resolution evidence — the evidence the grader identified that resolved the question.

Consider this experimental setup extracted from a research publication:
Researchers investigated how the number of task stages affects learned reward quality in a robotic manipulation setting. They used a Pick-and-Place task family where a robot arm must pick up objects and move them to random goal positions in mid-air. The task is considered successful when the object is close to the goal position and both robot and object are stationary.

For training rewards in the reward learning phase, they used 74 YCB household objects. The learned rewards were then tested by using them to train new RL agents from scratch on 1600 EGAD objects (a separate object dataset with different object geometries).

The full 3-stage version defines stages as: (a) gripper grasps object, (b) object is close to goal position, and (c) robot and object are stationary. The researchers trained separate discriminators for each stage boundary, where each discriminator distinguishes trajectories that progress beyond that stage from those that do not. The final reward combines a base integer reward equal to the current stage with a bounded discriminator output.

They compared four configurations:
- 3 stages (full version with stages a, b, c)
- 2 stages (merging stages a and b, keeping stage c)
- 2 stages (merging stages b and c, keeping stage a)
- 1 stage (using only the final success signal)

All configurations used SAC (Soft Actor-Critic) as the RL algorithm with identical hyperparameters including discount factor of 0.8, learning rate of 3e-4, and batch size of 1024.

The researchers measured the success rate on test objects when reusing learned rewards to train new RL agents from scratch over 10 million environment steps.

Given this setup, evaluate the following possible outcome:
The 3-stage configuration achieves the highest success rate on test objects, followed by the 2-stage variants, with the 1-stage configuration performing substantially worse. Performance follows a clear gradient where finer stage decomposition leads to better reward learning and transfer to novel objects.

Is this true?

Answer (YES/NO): YES